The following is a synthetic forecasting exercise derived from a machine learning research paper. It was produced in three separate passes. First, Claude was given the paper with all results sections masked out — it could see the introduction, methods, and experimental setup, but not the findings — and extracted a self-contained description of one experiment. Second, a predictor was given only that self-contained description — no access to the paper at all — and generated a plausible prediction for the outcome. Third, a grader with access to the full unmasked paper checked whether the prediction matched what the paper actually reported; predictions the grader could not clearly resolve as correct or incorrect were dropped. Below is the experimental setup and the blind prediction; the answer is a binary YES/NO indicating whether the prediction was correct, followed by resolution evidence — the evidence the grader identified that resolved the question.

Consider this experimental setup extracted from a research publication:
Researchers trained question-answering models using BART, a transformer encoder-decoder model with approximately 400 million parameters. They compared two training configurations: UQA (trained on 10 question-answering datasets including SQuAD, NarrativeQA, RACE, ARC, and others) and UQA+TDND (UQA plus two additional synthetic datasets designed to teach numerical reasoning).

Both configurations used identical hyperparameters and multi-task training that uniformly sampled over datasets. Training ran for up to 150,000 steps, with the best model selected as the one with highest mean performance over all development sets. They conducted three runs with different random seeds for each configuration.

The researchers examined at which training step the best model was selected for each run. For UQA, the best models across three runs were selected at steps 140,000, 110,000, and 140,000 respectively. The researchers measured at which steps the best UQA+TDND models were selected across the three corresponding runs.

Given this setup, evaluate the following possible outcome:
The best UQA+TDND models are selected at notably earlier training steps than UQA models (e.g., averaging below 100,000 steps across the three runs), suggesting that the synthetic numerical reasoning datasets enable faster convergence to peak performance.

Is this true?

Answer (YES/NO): NO